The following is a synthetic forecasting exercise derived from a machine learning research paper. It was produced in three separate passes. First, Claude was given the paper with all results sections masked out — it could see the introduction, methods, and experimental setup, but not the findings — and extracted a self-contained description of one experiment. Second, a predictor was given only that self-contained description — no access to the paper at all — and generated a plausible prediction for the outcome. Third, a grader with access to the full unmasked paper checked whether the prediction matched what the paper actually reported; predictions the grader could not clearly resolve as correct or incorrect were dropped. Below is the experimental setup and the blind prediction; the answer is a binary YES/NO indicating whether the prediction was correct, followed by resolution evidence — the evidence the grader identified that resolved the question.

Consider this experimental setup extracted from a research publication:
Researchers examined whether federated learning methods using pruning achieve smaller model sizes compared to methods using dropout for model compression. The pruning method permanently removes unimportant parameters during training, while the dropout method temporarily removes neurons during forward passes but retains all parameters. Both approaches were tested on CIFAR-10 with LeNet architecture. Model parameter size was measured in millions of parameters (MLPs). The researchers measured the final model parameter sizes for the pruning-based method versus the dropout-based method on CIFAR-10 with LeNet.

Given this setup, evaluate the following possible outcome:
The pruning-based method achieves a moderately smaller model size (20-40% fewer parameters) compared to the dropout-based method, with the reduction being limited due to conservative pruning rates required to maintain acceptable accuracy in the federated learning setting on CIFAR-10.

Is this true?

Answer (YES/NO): NO